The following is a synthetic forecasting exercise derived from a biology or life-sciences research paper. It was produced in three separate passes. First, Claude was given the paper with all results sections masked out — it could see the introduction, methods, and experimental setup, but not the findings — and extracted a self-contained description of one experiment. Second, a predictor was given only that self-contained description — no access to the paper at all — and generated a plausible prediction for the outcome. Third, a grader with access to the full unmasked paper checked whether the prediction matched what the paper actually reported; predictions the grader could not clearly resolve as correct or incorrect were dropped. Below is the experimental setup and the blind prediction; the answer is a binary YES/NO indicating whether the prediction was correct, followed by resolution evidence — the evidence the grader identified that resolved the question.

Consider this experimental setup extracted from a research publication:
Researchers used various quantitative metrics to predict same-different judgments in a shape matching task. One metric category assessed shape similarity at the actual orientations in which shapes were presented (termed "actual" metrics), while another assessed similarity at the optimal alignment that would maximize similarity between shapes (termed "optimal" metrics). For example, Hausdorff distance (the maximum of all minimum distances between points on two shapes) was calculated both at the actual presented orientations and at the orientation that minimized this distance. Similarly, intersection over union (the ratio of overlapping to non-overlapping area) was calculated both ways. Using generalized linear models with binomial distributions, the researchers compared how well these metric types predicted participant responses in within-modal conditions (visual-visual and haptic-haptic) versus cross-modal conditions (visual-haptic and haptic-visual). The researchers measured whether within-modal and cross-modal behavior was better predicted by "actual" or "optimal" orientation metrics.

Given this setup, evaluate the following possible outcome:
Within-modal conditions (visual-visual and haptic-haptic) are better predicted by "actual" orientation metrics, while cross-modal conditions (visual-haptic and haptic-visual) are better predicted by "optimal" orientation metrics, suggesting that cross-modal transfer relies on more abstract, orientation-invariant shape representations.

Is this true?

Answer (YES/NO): YES